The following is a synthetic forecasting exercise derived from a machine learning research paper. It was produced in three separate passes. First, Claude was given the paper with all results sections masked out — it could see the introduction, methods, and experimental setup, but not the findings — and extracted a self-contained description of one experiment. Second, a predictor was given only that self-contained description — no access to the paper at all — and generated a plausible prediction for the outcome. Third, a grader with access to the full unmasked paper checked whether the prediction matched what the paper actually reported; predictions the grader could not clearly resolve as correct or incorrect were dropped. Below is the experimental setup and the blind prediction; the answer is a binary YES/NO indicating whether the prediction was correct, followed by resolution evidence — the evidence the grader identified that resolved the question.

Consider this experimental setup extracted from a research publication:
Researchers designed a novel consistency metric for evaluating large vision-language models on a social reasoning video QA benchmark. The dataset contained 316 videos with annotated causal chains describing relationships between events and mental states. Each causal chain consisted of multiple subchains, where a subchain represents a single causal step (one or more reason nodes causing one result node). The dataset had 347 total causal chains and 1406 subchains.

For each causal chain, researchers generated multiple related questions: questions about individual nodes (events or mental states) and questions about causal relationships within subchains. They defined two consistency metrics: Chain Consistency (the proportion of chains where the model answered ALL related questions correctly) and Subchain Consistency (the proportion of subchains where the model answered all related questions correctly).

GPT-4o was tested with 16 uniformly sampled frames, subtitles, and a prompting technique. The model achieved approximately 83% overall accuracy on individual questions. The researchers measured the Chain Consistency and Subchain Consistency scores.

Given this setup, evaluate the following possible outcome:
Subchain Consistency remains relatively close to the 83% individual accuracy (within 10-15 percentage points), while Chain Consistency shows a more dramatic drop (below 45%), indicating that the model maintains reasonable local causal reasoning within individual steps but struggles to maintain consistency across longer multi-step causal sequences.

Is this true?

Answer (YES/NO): NO